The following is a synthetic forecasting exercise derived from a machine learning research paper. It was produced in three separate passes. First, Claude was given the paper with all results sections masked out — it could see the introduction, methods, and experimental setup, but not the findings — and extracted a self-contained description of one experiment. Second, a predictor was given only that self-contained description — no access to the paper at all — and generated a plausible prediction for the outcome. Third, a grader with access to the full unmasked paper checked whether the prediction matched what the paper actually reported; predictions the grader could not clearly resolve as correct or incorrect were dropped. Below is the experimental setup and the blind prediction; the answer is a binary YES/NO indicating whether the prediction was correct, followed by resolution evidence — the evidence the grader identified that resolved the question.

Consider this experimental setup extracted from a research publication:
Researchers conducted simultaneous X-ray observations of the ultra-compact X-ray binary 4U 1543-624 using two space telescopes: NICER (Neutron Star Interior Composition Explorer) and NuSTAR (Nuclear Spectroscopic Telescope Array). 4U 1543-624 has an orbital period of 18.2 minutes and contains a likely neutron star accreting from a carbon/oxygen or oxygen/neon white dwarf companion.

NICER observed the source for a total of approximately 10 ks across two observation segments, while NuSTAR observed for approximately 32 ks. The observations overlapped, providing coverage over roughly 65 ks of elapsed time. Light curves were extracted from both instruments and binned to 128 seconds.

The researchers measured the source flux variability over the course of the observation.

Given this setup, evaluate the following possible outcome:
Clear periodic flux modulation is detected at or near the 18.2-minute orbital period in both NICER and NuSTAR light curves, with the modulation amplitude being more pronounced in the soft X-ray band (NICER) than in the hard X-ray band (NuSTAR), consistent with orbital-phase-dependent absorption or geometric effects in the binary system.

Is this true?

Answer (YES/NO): NO